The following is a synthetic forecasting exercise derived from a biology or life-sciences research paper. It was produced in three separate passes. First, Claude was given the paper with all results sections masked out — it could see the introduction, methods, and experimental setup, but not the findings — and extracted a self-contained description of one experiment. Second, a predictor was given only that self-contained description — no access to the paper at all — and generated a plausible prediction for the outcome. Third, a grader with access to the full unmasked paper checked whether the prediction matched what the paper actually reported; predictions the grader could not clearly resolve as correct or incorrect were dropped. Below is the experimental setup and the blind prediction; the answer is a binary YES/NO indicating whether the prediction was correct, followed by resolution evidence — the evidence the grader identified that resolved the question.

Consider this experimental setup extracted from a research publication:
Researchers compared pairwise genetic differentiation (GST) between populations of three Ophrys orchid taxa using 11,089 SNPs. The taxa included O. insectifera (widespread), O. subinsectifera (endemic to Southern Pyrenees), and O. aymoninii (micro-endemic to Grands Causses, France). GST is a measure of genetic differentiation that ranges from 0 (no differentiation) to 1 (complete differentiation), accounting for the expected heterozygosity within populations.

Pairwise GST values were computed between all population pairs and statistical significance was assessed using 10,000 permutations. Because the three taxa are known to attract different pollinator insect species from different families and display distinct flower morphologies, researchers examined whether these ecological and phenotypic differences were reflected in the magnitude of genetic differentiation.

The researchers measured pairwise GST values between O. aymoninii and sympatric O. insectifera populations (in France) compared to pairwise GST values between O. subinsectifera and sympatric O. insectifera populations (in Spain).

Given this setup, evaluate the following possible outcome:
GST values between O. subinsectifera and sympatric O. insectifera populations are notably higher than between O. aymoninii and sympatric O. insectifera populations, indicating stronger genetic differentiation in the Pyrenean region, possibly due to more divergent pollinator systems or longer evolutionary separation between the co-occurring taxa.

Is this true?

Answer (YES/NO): NO